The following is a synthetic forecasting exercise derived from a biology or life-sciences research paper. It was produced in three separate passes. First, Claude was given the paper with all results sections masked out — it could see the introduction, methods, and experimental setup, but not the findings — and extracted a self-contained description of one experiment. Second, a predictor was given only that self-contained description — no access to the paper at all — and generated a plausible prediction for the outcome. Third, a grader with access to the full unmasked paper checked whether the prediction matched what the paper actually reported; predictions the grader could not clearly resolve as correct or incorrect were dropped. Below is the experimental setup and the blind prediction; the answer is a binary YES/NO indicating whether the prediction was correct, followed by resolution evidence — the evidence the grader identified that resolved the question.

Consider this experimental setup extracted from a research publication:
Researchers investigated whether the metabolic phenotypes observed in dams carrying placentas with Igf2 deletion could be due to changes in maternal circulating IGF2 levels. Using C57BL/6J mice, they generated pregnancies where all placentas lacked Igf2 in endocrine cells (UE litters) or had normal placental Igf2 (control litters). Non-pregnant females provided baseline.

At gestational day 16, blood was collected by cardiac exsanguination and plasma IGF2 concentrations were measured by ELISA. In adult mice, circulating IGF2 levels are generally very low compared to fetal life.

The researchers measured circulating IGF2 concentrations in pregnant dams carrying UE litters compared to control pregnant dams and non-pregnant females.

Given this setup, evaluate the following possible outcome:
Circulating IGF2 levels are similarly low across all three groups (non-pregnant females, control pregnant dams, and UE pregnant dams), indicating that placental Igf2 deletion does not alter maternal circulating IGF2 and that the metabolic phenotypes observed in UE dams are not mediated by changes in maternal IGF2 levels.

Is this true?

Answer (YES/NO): NO